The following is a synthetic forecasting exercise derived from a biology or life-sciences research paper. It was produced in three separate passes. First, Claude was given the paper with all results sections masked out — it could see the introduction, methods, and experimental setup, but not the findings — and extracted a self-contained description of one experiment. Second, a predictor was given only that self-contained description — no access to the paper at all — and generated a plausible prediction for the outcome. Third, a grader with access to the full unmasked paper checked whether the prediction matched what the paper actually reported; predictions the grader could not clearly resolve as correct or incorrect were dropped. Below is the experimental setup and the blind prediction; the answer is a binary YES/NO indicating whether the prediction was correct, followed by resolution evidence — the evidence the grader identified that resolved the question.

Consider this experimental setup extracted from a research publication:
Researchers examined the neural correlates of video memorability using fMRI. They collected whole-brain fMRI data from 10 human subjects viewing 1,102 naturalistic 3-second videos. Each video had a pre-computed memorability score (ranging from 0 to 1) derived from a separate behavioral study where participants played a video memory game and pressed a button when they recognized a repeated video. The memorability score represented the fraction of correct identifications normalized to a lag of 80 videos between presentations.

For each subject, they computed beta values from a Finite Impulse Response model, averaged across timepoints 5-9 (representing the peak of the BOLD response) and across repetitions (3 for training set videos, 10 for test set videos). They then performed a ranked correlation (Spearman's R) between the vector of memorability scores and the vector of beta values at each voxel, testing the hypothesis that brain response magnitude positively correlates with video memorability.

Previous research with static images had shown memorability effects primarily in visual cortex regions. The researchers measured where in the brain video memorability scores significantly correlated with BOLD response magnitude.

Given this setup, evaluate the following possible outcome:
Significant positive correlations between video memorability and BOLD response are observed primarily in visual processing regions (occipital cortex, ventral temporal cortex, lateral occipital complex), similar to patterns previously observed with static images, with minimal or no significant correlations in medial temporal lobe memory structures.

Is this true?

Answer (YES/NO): NO